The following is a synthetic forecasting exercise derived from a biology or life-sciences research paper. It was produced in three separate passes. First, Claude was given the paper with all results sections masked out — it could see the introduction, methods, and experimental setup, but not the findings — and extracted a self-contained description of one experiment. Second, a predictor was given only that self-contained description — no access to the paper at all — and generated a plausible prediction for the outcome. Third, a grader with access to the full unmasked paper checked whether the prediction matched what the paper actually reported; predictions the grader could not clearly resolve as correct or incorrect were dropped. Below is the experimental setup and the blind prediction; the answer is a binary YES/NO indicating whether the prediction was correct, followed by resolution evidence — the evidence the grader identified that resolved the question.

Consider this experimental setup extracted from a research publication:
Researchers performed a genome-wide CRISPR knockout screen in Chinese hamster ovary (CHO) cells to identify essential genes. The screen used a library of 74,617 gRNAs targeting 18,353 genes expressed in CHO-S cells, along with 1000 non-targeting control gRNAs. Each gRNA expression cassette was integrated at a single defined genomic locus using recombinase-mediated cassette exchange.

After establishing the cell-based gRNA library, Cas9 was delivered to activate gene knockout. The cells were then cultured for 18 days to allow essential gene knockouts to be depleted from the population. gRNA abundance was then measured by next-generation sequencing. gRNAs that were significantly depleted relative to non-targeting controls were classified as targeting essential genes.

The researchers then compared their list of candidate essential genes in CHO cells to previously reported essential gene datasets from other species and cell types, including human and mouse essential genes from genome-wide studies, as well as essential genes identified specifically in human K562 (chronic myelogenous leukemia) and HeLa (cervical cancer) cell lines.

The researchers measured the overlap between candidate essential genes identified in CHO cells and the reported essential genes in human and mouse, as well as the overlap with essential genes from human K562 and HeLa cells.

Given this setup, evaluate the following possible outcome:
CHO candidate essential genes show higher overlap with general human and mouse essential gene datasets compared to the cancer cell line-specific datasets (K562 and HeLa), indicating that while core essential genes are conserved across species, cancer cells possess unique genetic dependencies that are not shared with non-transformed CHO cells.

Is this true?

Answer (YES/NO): NO